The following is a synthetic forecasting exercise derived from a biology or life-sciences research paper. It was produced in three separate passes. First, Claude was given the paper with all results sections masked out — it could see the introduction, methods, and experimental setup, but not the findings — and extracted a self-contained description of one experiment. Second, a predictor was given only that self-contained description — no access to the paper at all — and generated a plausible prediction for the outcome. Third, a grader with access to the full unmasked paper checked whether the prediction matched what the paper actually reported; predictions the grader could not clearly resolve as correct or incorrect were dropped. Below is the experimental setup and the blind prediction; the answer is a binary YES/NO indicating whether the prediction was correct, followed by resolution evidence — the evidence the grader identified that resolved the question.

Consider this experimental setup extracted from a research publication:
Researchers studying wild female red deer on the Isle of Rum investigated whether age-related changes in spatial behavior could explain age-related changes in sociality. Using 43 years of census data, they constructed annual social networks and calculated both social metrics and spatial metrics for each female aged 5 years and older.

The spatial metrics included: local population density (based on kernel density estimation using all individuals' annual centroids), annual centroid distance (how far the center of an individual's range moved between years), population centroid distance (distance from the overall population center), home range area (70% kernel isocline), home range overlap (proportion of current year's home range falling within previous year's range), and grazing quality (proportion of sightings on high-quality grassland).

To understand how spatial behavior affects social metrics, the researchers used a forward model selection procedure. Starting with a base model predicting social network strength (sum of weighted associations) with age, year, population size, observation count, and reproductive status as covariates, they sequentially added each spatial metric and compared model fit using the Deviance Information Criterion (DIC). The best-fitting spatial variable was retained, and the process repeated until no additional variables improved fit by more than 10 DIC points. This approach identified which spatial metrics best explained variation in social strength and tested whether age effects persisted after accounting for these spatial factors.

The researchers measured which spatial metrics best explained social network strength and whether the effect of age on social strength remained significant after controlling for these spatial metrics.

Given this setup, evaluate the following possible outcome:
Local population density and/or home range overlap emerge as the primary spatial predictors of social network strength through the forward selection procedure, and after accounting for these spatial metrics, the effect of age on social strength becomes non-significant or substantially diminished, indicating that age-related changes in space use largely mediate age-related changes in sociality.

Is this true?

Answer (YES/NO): NO